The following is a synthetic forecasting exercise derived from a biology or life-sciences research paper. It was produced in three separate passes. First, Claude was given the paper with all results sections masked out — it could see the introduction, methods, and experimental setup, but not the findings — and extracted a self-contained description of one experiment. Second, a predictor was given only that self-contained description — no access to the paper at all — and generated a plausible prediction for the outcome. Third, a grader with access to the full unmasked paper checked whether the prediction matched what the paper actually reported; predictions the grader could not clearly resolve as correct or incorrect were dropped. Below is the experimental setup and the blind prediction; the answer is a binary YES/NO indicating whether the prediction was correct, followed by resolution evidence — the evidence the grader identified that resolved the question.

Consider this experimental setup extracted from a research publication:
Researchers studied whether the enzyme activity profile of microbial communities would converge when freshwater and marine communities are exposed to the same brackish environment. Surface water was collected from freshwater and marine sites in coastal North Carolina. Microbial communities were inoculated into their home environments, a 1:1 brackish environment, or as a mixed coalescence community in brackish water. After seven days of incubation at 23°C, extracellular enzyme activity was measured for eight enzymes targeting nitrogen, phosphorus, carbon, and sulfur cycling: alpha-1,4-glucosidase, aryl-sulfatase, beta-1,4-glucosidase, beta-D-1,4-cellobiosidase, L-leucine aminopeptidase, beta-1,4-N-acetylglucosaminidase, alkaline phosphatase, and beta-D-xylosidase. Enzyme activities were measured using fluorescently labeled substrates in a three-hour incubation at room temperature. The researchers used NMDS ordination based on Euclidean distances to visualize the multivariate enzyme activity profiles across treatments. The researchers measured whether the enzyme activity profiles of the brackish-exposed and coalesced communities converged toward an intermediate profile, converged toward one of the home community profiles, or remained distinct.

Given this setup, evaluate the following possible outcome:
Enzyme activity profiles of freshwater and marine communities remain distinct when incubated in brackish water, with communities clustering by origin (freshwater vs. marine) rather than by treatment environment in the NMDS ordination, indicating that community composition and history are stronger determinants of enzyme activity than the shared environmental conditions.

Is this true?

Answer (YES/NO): NO